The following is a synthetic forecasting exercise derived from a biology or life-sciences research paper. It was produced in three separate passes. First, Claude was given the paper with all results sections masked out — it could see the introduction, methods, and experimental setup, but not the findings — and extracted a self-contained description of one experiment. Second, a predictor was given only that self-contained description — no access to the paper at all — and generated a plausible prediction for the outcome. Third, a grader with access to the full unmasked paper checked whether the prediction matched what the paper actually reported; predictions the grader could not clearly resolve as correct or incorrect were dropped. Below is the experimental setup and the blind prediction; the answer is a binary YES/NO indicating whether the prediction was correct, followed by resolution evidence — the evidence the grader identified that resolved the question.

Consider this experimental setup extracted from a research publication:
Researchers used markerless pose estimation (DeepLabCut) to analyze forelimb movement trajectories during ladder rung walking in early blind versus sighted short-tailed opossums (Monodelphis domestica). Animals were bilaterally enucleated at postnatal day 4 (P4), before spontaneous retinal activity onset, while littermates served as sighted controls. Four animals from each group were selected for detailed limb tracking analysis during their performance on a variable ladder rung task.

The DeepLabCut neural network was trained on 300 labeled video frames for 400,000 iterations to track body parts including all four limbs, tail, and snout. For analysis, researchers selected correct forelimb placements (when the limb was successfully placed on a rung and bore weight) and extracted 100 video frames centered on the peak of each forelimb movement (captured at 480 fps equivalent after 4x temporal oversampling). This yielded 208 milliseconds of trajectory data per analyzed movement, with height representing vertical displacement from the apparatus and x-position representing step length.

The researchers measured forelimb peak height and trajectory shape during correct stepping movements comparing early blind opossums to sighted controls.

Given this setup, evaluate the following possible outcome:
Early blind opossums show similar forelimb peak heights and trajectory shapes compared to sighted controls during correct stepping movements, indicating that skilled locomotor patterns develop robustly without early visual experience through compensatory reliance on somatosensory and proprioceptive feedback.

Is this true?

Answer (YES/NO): NO